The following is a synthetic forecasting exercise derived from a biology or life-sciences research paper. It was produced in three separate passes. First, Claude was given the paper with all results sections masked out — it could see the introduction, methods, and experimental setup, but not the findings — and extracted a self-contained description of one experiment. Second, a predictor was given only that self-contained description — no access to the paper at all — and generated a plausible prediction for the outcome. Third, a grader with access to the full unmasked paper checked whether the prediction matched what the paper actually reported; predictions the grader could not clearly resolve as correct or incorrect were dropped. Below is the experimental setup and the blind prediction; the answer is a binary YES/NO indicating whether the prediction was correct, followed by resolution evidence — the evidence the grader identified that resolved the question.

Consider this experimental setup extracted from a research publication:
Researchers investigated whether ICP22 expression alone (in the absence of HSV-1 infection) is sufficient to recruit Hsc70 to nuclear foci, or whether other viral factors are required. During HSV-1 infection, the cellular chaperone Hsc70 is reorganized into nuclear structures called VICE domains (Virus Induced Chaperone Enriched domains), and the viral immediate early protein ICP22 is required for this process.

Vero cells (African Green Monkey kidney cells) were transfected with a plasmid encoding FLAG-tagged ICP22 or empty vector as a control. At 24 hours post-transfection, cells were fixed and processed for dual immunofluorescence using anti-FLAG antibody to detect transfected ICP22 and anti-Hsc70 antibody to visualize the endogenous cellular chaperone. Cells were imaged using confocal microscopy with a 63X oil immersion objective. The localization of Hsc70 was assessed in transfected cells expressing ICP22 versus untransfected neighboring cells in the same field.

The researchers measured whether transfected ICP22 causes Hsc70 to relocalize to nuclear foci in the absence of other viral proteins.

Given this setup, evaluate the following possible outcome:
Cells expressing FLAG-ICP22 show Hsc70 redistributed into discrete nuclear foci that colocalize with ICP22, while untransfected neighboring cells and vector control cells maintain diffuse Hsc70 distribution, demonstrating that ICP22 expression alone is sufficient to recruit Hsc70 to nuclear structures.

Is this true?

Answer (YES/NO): YES